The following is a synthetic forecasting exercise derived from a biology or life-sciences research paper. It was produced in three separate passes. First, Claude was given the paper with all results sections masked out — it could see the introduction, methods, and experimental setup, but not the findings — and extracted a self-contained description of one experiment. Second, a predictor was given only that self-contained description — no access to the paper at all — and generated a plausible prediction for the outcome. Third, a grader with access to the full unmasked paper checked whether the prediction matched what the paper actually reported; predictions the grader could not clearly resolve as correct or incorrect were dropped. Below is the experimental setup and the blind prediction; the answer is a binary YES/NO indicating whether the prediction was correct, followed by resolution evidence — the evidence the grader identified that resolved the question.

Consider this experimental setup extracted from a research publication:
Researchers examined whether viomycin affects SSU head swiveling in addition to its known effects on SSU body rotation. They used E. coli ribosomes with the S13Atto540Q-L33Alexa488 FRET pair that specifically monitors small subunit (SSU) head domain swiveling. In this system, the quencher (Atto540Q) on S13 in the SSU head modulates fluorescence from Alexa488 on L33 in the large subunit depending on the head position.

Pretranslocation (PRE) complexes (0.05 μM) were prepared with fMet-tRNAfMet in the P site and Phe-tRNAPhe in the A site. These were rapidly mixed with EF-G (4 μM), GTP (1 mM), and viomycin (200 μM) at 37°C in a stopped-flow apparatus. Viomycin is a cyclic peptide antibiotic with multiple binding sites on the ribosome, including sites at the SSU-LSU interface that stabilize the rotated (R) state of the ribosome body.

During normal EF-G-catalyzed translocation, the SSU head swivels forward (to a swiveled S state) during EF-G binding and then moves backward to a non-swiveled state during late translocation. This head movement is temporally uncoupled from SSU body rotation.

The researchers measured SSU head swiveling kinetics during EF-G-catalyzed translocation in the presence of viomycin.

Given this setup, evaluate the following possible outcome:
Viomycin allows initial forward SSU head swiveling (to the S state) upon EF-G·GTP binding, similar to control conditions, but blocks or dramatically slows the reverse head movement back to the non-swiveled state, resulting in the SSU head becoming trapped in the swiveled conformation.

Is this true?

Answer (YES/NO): YES